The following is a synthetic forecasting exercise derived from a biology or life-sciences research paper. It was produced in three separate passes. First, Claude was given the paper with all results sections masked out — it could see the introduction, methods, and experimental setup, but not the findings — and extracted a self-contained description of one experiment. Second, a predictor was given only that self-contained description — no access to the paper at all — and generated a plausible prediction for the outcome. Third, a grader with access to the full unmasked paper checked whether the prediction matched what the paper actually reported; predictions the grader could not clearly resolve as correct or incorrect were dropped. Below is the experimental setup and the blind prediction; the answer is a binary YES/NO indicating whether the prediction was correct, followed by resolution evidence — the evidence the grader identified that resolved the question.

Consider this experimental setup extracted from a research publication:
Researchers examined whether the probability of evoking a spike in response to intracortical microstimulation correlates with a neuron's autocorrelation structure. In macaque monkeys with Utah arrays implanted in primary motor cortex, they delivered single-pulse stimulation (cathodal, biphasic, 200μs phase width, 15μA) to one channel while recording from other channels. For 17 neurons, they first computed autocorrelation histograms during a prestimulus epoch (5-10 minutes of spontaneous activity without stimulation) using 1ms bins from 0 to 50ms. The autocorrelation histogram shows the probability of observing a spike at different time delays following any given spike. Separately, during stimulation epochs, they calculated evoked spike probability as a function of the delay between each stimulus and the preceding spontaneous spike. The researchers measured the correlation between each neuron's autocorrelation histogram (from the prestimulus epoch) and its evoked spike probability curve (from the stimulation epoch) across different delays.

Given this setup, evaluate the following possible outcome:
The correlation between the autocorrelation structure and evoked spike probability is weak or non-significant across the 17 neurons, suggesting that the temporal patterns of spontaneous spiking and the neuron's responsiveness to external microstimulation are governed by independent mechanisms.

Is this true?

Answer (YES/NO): NO